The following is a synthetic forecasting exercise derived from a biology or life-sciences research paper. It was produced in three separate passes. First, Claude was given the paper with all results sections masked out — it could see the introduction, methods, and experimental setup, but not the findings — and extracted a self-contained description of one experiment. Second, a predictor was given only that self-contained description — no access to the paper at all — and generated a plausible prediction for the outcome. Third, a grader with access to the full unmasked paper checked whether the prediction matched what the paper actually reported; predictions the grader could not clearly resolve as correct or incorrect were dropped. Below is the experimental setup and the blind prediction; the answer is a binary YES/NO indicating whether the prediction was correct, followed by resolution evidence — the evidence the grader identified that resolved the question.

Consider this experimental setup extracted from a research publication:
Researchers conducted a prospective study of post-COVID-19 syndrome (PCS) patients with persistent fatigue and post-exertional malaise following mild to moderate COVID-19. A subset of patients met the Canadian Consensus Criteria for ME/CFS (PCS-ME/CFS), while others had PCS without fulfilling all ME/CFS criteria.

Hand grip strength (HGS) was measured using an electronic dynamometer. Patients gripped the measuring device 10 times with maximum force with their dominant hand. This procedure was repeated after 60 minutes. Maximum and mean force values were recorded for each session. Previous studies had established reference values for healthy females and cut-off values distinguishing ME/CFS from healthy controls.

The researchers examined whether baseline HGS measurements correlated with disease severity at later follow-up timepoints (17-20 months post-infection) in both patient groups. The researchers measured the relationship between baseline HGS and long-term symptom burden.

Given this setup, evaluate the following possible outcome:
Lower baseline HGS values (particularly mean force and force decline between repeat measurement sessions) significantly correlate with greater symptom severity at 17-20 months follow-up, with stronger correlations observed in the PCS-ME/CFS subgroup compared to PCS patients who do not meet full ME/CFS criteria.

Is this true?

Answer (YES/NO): NO